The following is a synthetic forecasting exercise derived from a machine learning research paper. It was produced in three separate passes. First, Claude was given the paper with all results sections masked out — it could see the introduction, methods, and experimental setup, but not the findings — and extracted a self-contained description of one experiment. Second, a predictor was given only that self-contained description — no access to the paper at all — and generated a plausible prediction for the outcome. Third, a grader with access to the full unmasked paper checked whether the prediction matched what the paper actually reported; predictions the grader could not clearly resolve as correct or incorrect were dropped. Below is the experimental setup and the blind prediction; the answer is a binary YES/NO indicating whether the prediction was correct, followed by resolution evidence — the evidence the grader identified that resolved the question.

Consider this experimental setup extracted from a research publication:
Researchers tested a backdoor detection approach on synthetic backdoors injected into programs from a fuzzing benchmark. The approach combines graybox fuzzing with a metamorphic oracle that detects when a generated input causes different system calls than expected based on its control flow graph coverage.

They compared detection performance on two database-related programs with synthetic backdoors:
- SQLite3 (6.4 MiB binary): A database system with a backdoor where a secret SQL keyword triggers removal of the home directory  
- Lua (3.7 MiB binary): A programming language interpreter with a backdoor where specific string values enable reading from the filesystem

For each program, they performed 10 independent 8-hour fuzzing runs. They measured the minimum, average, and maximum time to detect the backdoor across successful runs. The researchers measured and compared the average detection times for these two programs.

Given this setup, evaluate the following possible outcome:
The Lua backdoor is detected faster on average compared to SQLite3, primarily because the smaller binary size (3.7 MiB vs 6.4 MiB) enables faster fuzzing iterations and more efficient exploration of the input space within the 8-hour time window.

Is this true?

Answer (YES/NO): NO